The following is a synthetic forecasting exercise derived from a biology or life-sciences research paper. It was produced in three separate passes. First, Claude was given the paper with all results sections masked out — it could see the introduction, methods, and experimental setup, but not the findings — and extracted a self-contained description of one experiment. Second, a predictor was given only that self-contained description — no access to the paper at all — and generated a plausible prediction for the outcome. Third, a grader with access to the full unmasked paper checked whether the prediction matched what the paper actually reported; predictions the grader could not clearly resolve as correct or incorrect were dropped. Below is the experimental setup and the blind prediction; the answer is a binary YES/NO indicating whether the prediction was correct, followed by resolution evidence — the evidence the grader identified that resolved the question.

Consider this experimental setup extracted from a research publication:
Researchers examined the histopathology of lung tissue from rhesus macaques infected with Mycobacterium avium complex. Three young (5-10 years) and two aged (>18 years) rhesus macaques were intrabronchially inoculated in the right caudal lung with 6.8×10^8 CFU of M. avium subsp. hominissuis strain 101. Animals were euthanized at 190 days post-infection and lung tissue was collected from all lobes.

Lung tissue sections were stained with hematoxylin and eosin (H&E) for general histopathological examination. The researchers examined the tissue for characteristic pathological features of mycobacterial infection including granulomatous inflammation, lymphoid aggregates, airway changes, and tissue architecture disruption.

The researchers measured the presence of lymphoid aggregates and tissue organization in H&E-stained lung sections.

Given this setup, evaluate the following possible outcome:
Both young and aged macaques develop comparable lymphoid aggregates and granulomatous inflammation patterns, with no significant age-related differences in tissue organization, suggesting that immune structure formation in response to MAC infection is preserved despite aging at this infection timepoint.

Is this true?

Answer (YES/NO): NO